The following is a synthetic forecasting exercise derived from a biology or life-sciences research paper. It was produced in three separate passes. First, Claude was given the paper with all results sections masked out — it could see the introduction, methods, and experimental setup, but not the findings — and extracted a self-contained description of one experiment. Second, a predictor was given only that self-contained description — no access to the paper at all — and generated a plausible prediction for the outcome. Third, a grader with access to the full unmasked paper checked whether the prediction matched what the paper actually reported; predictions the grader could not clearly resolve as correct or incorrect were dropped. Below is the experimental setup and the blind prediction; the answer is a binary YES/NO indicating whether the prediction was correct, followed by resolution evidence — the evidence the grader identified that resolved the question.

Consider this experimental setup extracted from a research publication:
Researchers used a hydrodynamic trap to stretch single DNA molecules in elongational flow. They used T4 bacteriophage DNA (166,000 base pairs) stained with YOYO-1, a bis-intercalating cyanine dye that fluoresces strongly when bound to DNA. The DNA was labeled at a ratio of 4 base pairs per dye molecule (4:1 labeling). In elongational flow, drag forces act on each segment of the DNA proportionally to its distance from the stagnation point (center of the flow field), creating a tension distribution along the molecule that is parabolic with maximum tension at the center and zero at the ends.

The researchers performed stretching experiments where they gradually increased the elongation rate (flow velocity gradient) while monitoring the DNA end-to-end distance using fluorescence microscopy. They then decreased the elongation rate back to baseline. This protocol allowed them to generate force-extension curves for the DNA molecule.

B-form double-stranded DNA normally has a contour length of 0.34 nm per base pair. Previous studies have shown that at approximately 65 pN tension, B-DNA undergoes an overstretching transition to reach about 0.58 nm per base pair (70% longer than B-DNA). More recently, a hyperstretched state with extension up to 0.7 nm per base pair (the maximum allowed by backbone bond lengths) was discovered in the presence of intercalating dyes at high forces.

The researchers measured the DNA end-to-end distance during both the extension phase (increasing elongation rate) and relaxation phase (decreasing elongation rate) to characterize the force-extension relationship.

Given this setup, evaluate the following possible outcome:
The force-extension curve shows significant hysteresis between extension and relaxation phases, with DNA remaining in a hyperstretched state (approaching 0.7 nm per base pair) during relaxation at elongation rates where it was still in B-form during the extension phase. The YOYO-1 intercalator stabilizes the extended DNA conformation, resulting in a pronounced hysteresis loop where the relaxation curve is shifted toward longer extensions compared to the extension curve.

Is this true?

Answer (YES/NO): NO